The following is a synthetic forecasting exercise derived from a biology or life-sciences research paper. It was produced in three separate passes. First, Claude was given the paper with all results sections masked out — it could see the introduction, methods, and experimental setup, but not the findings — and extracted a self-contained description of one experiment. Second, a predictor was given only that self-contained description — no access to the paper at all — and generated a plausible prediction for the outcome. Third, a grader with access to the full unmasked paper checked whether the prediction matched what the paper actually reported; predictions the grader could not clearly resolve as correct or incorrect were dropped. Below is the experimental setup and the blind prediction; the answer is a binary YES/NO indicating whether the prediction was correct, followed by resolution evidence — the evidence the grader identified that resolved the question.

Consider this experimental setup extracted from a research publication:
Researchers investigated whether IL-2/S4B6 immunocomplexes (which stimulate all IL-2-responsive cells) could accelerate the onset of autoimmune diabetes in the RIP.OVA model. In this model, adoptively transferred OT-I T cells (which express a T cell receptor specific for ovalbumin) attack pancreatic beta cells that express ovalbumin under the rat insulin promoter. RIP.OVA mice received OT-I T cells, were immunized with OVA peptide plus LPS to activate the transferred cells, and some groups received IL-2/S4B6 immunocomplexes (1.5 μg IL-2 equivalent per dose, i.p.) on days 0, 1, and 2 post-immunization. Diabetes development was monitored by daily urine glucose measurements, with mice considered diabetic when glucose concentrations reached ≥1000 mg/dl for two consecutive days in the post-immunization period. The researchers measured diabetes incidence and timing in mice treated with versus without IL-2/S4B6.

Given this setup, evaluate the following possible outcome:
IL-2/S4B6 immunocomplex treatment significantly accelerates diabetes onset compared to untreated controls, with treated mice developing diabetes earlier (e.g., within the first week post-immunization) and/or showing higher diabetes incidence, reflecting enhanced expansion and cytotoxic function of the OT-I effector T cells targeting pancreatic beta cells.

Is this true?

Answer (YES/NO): YES